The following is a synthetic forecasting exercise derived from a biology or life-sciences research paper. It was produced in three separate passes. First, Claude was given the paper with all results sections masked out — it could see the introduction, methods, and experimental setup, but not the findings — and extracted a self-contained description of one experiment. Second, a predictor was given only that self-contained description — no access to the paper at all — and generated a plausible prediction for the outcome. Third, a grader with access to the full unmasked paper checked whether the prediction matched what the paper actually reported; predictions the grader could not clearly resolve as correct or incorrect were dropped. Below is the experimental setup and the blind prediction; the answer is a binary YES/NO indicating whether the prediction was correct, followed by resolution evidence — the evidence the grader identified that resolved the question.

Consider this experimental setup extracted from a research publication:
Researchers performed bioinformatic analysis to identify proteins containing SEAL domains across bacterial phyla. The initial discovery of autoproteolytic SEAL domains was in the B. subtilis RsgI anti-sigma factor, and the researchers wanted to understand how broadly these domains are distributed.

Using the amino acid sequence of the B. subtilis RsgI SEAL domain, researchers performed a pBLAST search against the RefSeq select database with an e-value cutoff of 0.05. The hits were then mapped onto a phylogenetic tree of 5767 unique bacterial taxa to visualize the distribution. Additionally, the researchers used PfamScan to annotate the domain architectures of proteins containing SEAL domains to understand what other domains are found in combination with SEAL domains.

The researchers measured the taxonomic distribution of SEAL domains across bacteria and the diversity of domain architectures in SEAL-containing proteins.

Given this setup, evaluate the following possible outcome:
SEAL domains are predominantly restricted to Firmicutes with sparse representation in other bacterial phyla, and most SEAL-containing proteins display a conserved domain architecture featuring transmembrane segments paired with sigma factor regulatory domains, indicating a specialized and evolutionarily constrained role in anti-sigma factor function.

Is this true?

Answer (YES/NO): NO